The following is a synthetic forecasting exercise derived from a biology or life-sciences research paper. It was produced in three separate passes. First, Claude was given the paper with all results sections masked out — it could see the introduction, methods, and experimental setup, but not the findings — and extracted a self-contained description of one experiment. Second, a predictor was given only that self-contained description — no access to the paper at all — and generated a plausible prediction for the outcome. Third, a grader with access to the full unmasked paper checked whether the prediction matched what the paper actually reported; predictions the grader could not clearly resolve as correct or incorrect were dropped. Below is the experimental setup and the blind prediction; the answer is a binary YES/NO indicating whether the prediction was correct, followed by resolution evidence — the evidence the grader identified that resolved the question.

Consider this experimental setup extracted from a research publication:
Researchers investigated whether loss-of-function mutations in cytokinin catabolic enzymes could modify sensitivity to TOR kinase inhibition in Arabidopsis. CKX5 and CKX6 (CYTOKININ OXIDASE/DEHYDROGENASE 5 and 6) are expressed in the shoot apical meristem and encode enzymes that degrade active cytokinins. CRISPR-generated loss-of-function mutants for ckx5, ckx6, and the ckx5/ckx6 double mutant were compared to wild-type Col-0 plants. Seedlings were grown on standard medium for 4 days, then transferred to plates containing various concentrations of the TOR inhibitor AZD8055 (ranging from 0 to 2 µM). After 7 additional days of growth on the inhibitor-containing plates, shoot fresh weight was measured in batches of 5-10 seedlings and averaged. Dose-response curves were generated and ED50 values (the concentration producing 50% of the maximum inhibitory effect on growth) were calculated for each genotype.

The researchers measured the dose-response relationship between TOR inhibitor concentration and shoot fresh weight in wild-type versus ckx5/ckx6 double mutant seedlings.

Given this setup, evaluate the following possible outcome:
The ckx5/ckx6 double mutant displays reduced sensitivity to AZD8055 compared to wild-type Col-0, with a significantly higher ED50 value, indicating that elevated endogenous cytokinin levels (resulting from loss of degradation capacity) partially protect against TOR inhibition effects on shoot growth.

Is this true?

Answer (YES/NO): NO